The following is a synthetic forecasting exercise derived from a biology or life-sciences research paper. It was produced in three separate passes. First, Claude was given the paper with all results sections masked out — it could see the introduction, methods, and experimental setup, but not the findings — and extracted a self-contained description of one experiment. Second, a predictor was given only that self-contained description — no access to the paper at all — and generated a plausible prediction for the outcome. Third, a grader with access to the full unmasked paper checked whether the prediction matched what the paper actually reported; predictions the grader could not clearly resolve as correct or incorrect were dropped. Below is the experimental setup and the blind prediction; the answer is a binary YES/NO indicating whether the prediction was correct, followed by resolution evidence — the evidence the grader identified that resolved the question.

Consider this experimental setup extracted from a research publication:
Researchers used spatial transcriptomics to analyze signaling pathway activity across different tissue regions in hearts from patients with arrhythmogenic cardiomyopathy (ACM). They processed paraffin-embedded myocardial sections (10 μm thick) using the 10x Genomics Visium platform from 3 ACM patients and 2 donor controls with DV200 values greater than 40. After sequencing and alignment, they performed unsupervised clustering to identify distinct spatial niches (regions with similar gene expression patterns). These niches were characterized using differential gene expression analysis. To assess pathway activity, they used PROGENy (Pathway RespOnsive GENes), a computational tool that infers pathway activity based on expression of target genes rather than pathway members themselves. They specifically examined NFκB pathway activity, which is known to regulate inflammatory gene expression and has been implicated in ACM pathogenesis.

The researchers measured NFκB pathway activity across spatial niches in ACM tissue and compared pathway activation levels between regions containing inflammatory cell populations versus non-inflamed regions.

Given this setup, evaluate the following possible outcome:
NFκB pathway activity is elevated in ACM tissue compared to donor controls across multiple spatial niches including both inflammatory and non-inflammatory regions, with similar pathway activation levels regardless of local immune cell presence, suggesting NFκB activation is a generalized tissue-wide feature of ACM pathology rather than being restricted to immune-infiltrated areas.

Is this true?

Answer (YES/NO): NO